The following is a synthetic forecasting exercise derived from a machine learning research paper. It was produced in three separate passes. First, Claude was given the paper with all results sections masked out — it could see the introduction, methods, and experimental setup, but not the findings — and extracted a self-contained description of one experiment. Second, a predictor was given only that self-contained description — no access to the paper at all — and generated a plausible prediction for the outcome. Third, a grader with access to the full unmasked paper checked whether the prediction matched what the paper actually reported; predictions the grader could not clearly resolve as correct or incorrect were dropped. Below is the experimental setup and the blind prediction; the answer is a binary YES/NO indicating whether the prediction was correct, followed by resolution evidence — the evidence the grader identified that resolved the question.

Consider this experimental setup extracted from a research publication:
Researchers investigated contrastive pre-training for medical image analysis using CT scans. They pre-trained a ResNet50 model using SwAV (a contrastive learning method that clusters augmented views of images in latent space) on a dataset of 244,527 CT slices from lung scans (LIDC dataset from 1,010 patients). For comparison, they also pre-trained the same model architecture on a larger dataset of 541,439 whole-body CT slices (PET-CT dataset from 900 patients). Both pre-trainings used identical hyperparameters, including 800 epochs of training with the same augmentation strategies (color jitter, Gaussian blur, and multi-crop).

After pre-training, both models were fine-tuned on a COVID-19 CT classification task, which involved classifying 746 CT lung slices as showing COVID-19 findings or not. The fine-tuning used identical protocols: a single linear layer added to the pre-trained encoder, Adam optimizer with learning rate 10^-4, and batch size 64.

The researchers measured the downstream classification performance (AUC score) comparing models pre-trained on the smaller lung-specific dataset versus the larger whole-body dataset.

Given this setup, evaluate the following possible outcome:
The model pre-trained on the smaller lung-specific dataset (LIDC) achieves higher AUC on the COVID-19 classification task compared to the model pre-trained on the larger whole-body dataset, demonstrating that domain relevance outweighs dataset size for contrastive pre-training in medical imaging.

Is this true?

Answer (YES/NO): YES